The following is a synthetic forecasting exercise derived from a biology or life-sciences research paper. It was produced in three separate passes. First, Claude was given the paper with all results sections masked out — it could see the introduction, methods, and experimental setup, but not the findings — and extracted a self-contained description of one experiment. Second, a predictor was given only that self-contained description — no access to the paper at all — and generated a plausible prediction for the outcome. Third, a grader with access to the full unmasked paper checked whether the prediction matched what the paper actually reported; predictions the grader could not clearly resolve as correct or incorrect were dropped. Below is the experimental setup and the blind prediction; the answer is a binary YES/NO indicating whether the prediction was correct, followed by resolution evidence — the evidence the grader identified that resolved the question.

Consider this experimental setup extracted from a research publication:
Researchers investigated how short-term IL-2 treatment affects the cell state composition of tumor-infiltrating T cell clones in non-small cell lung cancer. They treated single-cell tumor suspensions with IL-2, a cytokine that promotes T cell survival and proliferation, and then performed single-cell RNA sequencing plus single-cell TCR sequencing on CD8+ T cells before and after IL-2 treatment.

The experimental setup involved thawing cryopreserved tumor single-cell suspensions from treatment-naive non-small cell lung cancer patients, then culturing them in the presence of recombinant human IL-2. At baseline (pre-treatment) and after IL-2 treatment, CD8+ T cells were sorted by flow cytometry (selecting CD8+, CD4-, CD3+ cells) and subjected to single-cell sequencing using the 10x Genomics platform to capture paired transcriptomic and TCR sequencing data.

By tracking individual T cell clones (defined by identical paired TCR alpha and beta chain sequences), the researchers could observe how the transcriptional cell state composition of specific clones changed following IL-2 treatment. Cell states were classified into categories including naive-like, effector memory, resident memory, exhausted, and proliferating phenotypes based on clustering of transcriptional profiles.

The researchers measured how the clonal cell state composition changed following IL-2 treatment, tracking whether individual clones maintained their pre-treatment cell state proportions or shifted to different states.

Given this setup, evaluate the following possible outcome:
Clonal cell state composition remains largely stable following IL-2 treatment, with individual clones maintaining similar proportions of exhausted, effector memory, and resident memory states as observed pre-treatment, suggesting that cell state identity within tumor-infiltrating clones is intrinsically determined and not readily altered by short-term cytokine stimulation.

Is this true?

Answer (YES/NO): NO